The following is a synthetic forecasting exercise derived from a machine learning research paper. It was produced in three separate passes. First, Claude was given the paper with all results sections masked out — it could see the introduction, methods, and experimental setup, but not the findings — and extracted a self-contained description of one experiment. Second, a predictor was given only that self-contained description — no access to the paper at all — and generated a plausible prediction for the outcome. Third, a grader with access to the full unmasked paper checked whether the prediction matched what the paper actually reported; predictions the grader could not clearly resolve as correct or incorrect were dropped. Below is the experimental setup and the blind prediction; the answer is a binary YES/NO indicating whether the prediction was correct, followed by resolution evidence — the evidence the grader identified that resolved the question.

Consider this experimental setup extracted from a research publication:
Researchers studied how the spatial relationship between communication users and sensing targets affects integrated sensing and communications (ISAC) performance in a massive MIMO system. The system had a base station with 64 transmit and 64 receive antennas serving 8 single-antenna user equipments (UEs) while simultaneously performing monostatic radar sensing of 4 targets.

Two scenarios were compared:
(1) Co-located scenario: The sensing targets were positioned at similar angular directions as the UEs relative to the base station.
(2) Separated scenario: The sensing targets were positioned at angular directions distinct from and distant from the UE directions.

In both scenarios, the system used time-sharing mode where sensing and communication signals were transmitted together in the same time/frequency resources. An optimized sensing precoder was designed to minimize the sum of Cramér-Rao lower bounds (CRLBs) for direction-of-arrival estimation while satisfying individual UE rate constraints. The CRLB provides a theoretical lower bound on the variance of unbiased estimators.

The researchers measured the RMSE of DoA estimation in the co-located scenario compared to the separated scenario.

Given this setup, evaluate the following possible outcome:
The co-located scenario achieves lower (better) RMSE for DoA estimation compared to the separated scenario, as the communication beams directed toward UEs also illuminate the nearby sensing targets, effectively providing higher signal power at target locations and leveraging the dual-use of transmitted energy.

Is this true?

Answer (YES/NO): YES